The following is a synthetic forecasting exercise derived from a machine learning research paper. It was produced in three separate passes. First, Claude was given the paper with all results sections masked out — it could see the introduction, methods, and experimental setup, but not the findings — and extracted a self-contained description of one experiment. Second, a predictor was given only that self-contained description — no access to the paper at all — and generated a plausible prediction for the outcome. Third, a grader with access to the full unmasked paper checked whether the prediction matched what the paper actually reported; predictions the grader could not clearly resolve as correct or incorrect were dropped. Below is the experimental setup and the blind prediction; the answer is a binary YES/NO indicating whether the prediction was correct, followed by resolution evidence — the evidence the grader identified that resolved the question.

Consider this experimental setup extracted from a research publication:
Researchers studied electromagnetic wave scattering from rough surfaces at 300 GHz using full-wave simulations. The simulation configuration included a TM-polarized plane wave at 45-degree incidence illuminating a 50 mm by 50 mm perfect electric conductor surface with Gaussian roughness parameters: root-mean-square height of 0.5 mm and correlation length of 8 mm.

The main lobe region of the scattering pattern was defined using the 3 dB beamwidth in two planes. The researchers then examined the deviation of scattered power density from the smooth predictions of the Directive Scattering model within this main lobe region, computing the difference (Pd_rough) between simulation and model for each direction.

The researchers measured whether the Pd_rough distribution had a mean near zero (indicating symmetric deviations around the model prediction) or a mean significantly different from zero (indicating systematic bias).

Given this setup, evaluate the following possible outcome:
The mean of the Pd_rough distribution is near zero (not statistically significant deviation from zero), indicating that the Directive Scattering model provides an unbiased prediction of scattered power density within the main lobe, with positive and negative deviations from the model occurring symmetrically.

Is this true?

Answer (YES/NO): NO